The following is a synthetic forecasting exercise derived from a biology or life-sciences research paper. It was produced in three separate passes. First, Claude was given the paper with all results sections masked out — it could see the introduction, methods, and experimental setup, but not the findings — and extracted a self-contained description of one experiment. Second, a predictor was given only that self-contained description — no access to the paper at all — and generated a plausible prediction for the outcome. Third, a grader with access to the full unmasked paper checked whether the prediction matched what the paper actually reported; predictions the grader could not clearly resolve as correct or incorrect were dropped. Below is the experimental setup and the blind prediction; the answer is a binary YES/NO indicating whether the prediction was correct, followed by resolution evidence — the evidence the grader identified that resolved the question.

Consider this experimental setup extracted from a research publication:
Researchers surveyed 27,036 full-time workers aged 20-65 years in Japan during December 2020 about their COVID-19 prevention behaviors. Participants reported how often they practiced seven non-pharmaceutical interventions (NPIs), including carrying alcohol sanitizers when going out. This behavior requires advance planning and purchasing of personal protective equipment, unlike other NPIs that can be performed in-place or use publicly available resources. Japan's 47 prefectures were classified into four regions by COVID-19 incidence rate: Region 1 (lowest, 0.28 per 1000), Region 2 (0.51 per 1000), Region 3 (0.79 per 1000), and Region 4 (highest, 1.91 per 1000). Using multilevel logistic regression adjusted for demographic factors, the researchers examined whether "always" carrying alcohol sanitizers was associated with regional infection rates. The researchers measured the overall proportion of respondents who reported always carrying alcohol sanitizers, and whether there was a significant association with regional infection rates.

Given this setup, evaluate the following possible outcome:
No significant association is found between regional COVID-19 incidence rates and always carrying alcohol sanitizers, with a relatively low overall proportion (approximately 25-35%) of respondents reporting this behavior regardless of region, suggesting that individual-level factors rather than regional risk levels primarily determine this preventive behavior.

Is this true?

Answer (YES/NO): NO